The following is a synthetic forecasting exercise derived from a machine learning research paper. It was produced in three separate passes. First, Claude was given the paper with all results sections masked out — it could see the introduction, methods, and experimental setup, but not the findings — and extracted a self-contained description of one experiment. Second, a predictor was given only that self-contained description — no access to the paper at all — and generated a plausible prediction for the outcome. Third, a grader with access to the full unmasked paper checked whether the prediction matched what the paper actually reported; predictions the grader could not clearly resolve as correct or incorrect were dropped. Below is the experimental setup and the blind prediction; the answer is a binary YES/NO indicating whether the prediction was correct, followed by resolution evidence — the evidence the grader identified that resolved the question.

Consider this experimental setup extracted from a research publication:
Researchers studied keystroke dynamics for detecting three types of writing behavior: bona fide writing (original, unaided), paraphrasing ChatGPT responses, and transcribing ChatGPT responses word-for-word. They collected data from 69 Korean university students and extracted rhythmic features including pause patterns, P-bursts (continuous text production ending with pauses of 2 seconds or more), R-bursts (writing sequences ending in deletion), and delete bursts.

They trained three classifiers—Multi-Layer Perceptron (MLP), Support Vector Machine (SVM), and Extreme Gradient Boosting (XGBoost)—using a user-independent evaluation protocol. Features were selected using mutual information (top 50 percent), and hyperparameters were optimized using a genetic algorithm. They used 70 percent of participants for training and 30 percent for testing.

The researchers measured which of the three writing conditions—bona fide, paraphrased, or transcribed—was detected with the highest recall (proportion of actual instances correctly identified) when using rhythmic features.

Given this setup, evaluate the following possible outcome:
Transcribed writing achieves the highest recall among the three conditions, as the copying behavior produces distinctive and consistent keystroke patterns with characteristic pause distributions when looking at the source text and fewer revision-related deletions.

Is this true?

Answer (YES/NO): YES